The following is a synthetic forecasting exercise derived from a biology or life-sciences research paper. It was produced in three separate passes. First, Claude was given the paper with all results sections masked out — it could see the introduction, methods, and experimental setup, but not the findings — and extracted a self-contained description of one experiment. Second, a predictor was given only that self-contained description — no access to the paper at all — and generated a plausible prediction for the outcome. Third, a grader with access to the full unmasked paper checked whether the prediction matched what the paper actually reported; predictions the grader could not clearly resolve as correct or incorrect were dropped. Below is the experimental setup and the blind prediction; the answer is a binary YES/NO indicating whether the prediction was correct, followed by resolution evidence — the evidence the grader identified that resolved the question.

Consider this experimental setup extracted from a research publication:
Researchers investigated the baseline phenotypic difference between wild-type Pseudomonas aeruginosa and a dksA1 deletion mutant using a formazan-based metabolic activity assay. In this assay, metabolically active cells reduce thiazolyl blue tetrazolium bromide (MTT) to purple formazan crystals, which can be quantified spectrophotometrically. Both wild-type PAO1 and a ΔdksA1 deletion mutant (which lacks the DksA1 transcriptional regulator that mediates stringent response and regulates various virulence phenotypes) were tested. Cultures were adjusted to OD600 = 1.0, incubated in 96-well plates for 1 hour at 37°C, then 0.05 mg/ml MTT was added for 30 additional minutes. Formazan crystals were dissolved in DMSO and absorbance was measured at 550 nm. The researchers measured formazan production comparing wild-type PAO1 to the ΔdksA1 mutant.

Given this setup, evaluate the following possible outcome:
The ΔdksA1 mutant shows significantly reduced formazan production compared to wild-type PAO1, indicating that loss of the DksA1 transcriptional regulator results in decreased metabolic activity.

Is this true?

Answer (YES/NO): YES